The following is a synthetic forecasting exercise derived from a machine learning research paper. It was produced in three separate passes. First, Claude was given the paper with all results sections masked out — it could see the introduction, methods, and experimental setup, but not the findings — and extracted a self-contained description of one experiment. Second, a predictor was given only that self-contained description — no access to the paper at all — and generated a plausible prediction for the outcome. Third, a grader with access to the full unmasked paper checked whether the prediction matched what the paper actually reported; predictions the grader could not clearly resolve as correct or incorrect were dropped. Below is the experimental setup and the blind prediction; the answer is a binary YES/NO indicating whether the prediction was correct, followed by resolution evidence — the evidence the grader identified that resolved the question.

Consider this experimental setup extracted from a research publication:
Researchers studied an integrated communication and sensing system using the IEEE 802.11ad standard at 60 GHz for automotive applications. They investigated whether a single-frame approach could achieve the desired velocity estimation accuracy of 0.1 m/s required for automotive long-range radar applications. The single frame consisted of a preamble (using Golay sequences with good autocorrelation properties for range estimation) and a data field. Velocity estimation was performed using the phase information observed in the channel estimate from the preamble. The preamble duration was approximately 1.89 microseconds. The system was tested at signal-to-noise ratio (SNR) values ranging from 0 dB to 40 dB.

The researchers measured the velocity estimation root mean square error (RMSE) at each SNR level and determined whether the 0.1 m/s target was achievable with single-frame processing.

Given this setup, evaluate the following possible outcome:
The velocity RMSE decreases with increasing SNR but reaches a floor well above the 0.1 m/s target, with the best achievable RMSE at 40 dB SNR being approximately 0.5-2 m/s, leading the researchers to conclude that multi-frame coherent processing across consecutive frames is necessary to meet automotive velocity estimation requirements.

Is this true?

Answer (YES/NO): NO